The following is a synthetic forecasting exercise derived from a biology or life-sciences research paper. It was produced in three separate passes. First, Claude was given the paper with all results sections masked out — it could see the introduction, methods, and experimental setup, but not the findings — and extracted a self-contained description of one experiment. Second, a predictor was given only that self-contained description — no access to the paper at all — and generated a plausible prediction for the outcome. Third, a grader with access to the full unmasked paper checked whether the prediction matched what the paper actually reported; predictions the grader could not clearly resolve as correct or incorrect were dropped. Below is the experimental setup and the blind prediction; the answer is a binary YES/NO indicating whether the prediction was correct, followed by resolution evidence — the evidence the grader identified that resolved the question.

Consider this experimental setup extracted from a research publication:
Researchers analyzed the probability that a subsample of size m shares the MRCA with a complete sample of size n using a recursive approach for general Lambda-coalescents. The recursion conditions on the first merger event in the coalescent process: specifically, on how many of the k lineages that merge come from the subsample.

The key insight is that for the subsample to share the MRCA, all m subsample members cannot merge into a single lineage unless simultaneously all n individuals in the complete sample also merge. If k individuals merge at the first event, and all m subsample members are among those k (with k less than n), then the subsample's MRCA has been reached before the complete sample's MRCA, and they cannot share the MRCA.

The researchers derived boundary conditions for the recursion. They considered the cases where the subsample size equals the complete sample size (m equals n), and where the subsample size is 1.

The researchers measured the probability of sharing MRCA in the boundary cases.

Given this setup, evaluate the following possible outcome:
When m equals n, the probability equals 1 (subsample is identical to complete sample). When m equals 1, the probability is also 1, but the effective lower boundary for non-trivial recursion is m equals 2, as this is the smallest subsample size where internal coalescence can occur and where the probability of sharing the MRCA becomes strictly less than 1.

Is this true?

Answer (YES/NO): NO